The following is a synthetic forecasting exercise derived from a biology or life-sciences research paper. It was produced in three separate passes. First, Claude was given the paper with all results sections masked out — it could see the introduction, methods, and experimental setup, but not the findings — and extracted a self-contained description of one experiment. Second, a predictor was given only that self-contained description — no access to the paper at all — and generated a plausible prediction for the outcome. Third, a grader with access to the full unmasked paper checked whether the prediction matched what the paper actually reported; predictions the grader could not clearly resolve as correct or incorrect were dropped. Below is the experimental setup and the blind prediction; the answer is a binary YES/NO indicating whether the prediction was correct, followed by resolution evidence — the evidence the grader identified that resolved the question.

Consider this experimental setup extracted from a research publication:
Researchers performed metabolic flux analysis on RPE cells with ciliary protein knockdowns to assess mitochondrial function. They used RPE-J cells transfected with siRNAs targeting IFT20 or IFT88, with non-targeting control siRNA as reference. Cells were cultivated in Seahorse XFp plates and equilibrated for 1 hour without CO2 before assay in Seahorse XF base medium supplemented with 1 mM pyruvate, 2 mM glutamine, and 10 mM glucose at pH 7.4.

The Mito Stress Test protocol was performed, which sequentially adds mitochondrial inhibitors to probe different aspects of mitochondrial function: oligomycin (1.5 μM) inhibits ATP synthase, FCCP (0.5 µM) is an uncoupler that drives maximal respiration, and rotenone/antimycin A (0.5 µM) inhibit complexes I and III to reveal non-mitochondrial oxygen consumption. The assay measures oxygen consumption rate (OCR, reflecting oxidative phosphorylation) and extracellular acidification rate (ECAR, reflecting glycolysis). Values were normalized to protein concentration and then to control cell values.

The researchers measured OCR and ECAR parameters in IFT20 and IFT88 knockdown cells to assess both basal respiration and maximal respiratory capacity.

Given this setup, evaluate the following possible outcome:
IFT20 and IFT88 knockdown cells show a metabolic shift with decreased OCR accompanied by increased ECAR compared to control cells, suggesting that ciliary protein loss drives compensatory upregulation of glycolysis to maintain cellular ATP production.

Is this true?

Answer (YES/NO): NO